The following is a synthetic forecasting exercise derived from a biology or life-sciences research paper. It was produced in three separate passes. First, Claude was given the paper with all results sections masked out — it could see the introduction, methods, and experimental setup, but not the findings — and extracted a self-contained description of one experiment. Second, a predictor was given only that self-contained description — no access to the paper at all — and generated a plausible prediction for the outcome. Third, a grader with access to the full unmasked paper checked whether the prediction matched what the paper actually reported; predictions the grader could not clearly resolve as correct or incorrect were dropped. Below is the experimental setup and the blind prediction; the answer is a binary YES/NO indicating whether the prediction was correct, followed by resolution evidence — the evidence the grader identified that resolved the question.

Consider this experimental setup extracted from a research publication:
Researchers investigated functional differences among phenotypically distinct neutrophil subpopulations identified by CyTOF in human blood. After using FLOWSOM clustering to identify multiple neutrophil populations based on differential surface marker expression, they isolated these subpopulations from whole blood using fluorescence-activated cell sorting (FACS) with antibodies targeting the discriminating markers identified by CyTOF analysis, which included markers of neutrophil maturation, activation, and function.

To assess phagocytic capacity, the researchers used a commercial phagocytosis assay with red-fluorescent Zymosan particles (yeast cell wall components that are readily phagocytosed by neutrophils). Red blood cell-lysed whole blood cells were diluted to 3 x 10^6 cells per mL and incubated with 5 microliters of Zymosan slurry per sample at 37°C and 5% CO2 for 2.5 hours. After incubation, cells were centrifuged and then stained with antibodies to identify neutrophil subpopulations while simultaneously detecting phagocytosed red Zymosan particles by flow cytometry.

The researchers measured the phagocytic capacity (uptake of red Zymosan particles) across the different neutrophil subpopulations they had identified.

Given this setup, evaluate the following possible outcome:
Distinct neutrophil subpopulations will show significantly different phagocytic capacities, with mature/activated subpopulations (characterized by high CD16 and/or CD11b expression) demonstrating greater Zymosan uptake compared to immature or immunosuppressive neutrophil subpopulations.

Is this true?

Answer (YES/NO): NO